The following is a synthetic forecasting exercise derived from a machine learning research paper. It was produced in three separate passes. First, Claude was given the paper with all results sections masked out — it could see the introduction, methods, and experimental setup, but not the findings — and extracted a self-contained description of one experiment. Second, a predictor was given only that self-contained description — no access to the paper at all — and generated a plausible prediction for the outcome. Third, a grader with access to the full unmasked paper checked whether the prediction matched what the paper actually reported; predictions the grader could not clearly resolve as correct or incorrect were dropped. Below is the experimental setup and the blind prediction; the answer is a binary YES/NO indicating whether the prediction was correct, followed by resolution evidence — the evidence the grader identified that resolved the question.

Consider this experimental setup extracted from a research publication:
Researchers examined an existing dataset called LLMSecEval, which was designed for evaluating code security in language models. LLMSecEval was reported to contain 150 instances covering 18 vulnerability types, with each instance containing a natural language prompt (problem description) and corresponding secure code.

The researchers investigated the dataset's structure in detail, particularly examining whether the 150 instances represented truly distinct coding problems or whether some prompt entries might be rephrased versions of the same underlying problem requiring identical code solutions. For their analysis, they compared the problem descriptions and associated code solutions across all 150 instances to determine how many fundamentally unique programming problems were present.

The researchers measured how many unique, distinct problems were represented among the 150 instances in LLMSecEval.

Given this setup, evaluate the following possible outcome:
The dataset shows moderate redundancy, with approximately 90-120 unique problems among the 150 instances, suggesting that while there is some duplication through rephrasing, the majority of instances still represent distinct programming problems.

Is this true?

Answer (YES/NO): NO